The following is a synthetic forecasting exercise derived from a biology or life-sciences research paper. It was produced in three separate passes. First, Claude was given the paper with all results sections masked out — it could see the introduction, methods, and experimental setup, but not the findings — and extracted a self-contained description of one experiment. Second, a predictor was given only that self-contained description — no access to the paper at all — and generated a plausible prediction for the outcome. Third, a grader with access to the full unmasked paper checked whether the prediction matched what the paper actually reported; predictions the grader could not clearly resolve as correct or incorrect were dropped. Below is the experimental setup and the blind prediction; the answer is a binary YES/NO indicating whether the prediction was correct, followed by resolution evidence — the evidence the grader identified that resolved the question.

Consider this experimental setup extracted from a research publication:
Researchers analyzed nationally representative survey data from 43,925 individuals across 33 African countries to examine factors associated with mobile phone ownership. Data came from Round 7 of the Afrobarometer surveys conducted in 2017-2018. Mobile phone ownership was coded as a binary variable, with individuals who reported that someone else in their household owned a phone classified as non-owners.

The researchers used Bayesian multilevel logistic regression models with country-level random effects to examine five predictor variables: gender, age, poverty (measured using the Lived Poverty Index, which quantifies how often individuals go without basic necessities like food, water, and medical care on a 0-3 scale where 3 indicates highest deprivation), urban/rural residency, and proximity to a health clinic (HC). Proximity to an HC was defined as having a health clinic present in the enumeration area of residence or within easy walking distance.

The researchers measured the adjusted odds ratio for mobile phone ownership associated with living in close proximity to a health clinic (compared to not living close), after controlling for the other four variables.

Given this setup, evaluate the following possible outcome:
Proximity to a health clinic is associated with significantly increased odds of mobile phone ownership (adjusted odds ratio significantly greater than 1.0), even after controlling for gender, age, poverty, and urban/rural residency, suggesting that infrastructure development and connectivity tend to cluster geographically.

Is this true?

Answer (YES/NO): YES